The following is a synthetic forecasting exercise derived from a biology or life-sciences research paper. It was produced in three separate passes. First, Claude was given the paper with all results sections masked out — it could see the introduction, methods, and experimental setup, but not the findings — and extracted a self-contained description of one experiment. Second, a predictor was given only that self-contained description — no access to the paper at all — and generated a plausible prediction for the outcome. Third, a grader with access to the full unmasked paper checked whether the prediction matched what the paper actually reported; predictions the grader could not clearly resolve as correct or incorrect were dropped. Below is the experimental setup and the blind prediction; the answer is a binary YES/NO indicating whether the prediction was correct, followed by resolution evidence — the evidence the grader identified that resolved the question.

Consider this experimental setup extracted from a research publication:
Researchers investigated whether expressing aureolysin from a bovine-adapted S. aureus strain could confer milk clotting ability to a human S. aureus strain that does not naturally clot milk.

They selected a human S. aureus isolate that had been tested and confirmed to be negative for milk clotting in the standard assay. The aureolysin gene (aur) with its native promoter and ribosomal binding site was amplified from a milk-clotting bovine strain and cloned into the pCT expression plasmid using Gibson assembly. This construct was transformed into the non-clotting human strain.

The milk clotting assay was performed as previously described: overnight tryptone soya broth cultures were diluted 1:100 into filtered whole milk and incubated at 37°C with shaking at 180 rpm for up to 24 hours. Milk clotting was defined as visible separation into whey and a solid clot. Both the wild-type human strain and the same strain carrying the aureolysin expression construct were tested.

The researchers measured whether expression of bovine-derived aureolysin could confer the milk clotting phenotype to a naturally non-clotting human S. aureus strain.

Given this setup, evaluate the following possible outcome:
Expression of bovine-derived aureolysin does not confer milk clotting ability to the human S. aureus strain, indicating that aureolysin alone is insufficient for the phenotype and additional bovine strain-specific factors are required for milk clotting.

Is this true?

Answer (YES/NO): NO